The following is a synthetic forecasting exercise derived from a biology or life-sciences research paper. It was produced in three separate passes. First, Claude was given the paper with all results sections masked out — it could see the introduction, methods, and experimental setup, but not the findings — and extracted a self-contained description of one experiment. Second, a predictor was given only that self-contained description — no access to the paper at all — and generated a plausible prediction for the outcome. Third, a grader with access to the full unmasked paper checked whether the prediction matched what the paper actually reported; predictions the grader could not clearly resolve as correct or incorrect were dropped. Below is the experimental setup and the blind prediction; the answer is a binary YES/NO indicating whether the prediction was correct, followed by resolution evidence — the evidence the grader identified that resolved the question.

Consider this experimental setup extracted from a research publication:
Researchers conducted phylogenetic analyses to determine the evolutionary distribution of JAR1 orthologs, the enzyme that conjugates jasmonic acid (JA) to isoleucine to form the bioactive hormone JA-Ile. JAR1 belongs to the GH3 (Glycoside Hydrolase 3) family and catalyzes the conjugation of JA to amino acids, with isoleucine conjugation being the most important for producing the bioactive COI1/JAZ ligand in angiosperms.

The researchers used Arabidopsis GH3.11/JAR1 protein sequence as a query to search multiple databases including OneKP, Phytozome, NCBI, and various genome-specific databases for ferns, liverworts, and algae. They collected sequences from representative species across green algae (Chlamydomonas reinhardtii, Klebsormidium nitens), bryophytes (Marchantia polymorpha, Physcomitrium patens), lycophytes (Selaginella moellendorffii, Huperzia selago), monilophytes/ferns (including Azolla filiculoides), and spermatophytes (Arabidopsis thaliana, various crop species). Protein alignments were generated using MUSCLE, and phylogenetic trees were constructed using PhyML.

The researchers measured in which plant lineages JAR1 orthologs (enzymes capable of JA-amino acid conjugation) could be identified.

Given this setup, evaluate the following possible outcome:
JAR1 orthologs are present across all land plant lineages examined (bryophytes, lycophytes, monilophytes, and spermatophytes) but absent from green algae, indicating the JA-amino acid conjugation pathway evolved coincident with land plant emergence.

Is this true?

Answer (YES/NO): NO